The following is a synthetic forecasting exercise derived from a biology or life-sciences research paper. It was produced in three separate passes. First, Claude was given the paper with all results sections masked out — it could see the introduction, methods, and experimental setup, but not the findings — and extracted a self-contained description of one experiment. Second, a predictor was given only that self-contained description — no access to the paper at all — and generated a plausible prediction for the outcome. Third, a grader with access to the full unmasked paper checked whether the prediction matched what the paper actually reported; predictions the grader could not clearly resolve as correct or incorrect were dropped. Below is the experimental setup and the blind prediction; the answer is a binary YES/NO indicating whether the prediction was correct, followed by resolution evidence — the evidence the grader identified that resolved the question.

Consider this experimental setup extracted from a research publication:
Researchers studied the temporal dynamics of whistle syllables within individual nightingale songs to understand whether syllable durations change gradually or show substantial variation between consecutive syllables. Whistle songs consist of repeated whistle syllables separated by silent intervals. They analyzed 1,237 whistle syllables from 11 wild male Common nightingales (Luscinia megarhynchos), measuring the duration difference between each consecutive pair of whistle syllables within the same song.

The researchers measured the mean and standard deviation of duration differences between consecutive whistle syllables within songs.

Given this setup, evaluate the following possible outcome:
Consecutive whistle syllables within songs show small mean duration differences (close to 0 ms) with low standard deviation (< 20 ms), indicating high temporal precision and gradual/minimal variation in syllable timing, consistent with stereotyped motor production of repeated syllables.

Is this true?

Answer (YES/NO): NO